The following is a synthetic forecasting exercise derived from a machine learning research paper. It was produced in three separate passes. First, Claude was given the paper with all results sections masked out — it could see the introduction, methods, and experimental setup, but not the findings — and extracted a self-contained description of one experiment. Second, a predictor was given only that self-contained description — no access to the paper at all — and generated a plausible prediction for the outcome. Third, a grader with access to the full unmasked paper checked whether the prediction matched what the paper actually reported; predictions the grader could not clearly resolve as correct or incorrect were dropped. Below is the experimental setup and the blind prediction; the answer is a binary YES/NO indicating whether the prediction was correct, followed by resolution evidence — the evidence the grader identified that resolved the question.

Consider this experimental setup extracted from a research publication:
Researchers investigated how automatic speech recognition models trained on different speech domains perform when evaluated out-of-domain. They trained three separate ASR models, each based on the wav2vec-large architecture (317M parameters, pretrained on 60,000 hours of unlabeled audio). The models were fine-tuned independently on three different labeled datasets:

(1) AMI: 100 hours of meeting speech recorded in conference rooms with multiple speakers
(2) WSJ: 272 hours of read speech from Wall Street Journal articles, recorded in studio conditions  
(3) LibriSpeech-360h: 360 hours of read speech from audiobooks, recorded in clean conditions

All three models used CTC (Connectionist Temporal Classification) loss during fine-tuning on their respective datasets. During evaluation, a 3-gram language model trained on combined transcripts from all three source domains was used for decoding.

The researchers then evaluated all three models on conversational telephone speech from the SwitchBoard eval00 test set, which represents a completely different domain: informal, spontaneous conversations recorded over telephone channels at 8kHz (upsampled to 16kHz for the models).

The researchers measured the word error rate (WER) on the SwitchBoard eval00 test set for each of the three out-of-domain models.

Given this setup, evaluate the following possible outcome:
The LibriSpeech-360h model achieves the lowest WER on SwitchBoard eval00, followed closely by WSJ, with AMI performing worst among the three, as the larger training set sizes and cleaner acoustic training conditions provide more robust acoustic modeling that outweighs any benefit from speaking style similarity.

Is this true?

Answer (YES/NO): NO